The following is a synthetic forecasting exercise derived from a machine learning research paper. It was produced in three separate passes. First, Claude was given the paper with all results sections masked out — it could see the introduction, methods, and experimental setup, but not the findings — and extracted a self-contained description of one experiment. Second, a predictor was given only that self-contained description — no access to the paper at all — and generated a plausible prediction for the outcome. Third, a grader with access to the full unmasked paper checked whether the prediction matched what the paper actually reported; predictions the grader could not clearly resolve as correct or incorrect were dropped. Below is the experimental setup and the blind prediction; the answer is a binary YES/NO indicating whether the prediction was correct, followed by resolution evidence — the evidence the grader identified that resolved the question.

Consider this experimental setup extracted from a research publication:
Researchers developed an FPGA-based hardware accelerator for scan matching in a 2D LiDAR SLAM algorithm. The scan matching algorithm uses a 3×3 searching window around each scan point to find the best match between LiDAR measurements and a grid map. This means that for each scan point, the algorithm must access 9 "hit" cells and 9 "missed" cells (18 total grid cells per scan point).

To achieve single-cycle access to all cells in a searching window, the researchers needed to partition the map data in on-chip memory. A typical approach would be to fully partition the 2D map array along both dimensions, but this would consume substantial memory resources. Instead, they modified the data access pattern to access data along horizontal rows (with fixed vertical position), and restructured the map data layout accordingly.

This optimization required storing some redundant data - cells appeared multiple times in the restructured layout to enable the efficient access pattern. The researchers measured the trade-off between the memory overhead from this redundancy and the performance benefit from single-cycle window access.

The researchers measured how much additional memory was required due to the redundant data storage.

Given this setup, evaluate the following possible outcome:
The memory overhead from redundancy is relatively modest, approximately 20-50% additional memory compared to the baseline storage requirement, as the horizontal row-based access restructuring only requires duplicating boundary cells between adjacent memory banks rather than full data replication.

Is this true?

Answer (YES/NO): NO